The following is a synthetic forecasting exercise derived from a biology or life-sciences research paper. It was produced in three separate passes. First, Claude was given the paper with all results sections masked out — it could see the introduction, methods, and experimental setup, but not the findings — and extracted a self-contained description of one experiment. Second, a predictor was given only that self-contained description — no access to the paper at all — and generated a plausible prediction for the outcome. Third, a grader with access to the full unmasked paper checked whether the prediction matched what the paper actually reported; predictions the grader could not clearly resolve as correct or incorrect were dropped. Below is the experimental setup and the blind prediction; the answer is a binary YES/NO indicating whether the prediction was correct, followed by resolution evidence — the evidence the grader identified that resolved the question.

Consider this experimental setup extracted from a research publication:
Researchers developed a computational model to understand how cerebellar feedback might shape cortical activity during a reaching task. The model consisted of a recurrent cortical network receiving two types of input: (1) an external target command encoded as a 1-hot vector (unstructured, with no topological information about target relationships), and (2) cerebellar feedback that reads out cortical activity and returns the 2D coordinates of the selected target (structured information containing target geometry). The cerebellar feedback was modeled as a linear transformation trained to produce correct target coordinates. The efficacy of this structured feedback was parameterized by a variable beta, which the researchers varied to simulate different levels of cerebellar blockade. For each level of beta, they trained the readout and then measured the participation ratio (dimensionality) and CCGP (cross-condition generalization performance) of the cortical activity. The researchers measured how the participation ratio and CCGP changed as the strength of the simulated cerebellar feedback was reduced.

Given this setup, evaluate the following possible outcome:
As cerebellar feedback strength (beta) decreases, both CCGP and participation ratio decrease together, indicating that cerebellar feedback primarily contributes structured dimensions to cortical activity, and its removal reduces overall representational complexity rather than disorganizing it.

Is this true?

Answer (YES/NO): NO